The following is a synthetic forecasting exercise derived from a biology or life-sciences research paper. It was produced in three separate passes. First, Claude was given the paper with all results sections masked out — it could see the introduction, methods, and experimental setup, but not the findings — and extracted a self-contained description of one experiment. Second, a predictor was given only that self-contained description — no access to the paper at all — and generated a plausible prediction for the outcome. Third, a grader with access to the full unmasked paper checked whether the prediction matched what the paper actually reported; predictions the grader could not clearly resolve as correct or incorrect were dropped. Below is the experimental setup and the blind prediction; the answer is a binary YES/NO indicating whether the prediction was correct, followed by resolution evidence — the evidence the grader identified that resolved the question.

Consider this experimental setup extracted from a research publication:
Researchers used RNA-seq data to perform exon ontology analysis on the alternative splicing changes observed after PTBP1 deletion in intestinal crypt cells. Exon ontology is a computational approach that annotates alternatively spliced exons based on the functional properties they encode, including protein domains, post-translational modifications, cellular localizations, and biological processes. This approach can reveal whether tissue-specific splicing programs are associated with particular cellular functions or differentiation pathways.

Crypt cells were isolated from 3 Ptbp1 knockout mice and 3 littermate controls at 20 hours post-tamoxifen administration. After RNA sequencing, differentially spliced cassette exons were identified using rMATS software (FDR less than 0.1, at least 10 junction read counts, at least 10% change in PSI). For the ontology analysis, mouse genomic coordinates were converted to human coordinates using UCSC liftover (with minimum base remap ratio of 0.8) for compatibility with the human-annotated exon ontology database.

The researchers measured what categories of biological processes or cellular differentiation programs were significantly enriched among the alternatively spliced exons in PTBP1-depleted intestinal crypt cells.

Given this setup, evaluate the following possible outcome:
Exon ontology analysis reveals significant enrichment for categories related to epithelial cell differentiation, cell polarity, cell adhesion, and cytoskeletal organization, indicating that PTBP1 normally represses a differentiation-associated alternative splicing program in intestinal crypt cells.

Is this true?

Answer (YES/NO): NO